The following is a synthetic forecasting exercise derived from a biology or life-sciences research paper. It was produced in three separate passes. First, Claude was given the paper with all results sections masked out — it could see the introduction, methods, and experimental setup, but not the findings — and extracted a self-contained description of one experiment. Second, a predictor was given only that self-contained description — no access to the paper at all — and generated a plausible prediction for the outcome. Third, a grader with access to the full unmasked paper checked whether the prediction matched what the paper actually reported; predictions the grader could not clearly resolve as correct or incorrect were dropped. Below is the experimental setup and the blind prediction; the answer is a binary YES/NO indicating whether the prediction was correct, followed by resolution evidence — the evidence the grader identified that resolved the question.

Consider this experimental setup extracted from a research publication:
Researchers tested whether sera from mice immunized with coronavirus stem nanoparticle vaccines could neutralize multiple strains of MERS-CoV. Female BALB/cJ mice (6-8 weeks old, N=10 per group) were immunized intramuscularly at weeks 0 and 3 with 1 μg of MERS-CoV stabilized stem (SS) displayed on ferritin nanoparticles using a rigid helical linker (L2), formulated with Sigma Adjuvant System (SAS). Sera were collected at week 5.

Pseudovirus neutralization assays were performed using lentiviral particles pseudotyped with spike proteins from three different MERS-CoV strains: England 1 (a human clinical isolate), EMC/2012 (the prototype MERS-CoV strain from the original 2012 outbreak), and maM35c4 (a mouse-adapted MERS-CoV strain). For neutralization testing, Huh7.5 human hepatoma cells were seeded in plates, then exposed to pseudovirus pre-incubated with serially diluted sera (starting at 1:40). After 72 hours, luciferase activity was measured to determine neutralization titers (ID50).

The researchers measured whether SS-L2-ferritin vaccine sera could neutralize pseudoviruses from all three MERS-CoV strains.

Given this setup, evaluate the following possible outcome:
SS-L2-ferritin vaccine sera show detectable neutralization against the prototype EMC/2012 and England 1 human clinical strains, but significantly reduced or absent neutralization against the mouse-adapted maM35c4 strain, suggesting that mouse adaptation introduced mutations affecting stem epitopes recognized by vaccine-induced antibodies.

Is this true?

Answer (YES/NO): NO